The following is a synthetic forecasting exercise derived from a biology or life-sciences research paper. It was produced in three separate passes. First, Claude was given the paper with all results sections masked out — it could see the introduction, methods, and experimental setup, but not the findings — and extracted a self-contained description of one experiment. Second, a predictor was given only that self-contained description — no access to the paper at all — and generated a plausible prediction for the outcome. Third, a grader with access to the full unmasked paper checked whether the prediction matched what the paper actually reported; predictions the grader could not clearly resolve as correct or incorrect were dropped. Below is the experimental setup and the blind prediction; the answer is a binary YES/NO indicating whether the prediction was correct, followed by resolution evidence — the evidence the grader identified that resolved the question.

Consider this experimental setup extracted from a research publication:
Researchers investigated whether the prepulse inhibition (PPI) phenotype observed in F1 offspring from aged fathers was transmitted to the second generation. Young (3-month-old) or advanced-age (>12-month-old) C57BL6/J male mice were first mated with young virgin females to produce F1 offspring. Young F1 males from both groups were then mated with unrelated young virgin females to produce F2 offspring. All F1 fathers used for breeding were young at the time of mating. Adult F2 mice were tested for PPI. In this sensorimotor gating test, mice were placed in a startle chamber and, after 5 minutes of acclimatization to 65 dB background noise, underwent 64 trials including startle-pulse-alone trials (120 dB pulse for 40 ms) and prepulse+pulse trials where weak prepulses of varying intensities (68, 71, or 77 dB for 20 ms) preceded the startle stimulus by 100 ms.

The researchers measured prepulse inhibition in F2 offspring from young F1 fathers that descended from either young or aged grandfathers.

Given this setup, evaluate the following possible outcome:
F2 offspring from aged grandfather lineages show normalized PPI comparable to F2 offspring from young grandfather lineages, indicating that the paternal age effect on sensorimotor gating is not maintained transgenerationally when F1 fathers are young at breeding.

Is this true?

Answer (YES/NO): YES